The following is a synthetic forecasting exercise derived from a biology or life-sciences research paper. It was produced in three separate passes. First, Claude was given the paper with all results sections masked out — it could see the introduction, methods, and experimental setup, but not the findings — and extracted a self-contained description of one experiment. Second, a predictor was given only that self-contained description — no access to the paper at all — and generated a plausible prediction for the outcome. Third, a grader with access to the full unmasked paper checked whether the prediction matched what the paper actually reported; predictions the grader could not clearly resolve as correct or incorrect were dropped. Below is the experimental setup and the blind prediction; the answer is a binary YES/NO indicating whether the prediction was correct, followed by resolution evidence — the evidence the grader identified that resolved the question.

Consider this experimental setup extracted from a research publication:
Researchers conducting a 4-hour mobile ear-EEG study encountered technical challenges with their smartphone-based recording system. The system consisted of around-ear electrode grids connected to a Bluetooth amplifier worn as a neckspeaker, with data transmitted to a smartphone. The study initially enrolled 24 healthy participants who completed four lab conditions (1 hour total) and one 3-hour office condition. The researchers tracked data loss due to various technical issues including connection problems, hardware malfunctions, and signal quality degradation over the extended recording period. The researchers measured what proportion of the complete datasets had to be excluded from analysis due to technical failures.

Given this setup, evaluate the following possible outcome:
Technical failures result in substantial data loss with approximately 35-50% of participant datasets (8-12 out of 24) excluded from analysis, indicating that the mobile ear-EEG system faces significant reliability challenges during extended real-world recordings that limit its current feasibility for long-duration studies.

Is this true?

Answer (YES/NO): YES